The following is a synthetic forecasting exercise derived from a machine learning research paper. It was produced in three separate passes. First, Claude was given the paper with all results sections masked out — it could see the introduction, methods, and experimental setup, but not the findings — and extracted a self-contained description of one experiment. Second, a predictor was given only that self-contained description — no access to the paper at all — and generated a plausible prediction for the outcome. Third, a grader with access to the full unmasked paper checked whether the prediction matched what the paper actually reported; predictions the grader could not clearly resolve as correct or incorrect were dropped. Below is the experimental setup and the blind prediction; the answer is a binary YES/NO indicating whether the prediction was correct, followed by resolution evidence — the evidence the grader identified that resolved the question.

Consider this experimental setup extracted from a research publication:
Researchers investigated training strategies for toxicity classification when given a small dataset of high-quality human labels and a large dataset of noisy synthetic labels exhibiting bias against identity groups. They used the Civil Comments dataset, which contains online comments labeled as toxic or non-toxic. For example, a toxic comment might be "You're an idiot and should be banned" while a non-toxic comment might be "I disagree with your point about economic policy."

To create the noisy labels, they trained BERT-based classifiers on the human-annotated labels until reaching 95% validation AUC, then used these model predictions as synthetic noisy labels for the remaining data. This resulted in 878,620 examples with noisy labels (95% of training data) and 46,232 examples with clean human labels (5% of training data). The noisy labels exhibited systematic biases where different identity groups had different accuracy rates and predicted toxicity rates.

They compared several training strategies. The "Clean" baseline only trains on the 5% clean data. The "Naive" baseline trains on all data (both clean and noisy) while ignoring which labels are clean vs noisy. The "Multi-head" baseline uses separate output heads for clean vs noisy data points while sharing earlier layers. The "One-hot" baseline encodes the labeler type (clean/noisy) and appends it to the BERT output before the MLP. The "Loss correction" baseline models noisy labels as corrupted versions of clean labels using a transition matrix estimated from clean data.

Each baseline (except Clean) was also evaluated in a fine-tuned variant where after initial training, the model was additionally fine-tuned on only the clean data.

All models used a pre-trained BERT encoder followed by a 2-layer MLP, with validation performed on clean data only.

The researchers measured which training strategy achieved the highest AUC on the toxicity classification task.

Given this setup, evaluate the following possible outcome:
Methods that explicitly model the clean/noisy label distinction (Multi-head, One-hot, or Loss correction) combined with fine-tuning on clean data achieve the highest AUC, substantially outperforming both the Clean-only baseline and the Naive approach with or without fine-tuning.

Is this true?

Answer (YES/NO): NO